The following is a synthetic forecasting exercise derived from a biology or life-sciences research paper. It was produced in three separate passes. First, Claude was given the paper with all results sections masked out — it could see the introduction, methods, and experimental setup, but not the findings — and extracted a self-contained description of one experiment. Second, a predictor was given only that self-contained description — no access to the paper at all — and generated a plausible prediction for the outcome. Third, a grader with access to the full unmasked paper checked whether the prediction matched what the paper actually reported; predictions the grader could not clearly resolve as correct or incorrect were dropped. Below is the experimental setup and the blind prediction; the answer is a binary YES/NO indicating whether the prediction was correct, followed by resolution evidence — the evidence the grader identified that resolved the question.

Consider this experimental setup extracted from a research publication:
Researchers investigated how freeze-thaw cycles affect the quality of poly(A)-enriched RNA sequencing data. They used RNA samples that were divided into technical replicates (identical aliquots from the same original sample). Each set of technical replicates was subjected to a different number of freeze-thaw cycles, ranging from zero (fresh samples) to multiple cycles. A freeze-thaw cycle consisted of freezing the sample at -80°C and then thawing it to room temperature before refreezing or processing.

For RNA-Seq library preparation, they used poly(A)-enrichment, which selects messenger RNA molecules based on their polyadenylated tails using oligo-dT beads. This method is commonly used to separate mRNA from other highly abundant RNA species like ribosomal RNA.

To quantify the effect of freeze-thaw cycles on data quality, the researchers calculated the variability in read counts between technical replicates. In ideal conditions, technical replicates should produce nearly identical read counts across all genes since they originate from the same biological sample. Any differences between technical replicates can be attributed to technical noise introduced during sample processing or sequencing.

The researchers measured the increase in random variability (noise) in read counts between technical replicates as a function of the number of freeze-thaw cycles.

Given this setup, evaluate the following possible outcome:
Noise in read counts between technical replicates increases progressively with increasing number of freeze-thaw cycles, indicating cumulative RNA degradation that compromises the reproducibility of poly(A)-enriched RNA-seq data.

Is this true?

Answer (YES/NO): YES